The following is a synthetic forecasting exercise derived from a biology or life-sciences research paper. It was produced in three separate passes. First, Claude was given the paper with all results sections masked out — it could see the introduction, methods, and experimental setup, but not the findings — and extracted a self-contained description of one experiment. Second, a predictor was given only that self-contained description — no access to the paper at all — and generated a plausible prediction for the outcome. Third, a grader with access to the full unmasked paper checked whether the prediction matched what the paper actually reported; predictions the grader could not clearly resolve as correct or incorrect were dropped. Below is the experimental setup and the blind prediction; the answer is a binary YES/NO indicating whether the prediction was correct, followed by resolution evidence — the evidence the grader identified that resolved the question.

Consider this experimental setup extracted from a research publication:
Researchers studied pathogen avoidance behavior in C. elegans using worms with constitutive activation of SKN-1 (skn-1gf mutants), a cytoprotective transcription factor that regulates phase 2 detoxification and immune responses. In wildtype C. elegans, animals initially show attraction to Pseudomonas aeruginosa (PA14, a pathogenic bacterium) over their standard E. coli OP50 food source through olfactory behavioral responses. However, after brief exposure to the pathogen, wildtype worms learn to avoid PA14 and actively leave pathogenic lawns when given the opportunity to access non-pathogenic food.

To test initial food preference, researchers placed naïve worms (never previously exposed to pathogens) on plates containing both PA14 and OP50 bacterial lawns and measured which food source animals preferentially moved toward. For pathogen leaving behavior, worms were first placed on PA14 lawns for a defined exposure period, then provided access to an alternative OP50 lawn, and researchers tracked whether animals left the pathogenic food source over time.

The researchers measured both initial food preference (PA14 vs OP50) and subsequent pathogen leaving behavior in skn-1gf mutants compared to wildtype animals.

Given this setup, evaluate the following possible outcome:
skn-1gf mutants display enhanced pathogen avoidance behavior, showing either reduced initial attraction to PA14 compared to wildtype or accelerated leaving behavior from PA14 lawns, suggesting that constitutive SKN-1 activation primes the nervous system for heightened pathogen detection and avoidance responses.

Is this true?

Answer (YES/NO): NO